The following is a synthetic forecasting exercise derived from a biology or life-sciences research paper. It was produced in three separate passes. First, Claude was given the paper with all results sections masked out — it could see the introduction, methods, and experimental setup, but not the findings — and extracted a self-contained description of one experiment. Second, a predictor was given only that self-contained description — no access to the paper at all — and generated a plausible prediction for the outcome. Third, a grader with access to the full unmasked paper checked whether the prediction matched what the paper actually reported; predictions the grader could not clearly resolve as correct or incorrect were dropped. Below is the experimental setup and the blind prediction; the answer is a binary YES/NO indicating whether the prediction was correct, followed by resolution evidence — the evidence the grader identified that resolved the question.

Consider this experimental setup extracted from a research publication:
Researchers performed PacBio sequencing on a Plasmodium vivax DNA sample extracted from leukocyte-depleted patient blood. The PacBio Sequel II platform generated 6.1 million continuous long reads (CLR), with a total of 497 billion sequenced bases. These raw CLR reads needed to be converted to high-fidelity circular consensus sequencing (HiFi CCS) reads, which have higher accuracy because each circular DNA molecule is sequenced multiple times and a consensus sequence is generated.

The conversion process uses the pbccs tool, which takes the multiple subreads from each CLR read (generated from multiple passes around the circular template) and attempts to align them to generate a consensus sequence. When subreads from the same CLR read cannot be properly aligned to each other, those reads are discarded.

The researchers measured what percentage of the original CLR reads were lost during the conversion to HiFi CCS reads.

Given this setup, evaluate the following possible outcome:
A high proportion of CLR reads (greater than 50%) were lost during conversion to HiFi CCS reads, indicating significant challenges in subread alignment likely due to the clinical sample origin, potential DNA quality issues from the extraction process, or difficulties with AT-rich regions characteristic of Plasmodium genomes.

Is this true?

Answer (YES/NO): NO